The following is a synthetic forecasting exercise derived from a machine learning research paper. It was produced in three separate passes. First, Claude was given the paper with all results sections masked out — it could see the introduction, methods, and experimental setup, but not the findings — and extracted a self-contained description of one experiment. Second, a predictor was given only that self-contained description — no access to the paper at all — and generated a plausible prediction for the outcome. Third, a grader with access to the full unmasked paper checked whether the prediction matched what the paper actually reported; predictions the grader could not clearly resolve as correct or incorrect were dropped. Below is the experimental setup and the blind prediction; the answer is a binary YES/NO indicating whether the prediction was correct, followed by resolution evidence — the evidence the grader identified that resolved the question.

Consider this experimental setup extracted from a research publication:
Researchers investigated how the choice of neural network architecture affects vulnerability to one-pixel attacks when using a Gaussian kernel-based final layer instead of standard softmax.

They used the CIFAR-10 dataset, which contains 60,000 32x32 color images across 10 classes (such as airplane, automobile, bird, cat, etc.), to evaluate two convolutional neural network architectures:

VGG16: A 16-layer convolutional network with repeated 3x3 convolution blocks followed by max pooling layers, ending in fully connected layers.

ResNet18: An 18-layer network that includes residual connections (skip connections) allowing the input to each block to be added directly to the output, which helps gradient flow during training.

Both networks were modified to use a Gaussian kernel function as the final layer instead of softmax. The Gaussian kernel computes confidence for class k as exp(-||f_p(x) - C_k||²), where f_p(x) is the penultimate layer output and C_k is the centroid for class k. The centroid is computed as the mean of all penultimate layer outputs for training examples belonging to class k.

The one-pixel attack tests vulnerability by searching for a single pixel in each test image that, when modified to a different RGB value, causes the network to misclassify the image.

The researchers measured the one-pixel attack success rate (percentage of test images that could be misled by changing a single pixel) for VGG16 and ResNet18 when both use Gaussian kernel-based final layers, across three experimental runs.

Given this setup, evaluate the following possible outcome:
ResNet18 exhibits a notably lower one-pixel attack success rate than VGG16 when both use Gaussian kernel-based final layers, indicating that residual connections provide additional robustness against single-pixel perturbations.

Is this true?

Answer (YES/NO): YES